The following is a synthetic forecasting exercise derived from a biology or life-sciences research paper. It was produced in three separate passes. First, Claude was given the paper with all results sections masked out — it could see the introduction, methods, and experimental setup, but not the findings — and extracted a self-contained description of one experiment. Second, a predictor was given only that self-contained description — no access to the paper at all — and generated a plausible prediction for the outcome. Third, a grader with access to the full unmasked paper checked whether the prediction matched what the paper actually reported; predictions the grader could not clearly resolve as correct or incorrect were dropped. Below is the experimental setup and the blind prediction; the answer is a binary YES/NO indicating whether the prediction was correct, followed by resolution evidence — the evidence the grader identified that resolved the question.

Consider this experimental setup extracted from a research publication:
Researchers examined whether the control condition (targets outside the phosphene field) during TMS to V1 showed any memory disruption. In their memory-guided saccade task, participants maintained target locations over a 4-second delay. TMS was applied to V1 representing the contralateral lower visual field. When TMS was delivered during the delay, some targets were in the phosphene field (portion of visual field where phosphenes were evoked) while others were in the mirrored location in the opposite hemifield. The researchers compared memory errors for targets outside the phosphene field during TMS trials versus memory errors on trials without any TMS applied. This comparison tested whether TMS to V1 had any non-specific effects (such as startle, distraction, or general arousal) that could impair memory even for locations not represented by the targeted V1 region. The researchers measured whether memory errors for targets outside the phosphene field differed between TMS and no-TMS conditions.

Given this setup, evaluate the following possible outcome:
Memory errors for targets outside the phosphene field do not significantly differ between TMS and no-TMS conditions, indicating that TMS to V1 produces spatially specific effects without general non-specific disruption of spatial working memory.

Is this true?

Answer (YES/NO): YES